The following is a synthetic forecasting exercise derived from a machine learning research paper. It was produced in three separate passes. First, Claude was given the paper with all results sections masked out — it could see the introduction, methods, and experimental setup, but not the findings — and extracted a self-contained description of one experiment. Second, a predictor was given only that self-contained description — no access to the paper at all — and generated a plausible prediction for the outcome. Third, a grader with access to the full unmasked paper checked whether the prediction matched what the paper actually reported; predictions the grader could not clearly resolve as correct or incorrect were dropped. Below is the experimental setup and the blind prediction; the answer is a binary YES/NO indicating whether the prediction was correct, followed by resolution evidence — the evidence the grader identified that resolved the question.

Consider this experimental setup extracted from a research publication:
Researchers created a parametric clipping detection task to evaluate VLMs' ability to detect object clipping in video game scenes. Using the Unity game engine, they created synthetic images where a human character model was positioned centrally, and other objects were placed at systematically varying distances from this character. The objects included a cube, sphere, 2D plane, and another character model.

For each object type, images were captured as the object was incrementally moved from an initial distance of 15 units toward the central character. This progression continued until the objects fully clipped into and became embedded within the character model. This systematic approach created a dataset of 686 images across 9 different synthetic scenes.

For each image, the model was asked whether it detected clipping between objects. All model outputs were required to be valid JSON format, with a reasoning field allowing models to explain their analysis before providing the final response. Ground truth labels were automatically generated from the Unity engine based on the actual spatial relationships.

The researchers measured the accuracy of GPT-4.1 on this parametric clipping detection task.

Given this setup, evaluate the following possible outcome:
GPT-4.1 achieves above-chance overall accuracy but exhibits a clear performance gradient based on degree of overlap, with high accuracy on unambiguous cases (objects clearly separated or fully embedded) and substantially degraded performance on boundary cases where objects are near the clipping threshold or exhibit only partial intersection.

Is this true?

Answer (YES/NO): YES